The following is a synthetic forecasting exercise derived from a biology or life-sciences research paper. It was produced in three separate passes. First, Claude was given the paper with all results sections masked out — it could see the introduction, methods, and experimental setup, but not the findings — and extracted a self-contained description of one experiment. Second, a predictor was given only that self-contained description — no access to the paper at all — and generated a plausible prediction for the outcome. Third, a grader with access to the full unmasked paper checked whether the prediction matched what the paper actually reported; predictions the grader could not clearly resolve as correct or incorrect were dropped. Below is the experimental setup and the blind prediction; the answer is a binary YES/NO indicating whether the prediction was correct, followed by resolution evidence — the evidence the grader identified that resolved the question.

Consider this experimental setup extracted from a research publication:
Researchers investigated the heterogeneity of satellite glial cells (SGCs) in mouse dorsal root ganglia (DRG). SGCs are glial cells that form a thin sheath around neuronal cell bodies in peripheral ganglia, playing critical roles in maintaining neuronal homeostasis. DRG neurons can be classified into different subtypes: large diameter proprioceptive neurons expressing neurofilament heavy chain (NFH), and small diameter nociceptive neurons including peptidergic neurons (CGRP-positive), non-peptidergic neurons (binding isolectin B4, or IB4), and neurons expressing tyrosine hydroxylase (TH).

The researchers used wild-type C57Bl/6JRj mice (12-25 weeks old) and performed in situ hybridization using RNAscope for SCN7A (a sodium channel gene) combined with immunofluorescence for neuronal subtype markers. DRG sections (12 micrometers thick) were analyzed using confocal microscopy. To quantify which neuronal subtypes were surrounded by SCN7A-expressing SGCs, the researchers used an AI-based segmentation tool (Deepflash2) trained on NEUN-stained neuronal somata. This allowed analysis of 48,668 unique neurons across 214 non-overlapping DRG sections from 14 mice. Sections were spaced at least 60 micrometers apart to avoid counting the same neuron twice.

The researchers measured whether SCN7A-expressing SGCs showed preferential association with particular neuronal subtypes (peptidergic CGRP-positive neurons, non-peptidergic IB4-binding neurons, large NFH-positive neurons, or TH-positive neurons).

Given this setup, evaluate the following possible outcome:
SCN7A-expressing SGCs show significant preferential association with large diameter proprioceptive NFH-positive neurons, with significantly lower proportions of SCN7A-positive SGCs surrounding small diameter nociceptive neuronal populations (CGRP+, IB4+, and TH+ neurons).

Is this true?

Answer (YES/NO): NO